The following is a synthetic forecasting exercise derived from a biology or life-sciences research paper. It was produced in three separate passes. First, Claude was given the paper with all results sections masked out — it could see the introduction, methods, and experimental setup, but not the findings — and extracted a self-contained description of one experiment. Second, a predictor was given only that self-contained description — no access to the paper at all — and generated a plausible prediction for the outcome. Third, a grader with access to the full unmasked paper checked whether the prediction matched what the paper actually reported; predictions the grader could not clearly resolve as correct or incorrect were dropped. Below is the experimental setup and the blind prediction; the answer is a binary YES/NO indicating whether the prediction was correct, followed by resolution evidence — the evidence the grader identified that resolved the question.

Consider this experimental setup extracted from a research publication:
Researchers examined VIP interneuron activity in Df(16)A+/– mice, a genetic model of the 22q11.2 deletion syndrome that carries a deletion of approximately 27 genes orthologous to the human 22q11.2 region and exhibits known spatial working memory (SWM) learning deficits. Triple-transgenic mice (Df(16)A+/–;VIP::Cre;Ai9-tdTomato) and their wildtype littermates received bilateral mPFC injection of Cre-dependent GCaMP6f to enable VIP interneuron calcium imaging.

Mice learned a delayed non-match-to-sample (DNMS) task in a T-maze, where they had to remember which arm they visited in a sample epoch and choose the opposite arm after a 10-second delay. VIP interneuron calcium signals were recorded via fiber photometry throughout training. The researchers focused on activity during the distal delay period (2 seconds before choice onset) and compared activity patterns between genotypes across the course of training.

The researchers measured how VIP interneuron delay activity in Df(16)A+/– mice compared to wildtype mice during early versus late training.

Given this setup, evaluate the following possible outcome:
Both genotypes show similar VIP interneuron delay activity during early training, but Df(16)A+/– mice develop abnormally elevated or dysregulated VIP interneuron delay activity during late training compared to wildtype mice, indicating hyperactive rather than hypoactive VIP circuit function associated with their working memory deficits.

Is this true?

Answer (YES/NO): NO